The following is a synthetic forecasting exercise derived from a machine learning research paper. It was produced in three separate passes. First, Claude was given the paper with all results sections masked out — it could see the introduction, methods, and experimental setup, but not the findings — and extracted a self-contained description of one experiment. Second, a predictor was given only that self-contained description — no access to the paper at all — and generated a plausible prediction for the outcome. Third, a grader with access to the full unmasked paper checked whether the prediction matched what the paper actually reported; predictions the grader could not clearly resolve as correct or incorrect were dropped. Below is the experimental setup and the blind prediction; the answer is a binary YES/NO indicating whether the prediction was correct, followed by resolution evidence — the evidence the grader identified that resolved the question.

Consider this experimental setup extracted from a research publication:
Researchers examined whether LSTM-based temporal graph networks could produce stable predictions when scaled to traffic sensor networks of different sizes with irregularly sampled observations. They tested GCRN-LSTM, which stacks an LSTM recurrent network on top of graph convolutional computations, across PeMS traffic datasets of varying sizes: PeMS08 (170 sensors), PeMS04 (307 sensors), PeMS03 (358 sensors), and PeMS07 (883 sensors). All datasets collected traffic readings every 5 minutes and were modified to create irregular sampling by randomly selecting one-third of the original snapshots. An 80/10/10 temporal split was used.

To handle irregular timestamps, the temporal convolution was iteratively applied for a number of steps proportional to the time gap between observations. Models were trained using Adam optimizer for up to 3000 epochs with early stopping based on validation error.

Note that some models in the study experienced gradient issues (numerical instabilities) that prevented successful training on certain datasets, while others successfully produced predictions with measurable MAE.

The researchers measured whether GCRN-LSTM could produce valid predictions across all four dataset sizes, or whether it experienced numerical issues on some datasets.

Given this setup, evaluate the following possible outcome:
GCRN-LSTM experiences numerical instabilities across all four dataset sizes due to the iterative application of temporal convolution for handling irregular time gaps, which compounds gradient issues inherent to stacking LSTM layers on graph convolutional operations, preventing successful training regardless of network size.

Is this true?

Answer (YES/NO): NO